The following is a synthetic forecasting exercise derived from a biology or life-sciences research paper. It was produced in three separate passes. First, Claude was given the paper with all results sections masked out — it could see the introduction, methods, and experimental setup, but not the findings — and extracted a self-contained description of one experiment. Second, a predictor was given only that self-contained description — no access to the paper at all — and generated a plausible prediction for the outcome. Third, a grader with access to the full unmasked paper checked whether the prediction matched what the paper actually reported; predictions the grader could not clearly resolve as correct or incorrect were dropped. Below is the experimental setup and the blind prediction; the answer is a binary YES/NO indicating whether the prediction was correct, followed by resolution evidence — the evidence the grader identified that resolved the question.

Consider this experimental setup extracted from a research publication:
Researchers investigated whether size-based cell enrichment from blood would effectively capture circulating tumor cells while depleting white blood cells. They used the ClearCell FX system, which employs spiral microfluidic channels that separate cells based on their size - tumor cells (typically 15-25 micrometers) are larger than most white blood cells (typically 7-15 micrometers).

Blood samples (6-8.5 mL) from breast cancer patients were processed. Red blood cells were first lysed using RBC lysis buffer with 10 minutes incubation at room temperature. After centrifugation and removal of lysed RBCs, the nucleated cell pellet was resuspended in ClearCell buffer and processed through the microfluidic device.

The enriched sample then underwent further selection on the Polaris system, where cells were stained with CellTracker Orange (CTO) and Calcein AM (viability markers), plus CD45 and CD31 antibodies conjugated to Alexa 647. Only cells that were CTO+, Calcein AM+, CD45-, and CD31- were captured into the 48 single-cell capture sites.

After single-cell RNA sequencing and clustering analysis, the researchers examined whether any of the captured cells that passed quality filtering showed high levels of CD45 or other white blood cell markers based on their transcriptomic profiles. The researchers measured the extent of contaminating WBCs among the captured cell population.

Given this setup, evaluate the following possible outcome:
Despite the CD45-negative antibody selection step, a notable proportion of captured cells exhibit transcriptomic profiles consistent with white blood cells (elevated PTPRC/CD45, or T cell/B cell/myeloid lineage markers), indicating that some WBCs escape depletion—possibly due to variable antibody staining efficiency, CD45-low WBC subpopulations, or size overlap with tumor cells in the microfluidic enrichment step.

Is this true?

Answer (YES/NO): NO